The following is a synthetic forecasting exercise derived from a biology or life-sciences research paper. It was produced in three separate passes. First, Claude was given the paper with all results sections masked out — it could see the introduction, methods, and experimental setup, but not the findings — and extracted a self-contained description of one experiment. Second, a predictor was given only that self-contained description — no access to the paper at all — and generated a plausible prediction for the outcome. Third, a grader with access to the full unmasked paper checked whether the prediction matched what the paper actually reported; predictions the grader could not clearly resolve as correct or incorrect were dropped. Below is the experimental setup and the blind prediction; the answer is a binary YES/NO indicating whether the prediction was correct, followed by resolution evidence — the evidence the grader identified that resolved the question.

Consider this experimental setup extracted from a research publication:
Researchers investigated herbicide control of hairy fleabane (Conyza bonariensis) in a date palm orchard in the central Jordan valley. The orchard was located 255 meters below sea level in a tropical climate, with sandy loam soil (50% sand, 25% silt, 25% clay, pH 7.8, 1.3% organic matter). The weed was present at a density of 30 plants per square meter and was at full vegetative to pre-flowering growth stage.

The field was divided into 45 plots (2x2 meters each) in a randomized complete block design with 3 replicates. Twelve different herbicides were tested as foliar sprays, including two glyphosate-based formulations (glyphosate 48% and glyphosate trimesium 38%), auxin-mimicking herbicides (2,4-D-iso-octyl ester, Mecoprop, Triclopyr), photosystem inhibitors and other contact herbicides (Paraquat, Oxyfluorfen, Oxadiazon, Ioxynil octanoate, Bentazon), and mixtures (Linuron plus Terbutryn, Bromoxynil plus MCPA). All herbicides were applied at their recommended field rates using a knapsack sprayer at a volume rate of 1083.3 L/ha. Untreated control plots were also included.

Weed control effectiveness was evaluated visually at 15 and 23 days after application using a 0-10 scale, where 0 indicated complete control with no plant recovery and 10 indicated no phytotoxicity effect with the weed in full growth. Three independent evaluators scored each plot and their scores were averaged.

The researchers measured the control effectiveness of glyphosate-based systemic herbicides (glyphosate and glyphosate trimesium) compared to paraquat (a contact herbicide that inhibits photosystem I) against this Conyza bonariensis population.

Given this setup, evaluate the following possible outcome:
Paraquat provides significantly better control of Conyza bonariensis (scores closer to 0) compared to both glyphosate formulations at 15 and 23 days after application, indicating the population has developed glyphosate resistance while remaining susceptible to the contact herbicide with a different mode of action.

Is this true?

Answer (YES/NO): NO